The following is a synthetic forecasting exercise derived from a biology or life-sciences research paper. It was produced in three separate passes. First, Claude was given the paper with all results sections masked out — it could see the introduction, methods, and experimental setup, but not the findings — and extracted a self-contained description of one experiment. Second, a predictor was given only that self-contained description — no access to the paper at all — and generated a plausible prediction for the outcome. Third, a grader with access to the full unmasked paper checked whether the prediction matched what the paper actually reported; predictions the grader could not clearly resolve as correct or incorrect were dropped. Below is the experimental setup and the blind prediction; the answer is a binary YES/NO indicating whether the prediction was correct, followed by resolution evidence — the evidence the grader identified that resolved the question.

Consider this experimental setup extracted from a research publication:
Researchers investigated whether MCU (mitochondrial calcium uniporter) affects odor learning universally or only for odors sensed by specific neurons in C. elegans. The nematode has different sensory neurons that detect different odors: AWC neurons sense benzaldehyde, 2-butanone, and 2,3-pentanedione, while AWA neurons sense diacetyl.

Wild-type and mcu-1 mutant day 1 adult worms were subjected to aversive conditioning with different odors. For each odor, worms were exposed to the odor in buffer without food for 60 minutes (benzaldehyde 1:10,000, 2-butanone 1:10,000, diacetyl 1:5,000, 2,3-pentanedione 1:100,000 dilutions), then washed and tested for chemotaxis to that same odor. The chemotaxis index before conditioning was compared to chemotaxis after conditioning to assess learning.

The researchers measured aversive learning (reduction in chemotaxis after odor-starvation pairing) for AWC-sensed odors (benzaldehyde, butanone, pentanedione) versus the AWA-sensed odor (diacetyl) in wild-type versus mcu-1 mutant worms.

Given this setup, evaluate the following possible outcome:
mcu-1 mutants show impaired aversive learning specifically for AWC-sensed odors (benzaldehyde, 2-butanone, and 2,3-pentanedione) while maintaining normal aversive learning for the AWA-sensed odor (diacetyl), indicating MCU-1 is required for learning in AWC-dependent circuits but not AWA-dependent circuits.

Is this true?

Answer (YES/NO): NO